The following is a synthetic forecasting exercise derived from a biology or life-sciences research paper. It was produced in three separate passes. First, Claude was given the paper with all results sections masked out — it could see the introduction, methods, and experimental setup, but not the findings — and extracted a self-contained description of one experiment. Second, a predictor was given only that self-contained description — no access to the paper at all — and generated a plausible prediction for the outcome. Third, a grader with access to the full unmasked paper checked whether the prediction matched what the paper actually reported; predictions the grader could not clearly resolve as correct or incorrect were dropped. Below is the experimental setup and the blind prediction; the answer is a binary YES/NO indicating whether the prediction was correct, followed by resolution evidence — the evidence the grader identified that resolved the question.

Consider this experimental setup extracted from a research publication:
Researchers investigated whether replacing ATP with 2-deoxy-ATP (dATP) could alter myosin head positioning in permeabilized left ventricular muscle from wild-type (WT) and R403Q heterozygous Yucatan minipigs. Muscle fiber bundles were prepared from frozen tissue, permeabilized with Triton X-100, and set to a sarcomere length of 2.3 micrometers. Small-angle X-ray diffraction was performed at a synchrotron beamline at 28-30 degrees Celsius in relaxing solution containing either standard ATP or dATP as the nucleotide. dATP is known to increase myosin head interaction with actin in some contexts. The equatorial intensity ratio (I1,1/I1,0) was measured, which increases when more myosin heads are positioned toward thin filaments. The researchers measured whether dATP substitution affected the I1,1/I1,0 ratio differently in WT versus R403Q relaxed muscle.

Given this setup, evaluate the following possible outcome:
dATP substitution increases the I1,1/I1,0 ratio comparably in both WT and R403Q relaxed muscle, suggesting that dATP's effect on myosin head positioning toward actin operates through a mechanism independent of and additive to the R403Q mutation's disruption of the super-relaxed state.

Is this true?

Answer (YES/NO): NO